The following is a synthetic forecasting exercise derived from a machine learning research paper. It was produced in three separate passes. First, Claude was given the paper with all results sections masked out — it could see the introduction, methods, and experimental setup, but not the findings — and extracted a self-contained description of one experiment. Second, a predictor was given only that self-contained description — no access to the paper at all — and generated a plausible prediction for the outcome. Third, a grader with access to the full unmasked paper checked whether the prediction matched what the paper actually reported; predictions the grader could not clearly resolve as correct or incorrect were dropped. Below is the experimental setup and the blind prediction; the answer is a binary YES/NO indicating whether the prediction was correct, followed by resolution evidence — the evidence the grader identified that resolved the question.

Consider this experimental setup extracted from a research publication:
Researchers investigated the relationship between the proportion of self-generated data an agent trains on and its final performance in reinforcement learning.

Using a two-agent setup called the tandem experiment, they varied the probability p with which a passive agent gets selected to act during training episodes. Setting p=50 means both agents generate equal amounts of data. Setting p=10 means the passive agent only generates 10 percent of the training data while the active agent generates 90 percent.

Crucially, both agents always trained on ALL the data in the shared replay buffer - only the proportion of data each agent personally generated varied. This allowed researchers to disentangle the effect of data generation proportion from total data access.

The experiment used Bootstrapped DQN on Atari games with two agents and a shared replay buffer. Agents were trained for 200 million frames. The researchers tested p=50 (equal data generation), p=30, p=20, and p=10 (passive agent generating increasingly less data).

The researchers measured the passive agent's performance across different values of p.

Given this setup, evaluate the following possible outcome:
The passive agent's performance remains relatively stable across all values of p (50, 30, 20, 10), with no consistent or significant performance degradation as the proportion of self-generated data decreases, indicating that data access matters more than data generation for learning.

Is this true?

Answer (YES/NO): NO